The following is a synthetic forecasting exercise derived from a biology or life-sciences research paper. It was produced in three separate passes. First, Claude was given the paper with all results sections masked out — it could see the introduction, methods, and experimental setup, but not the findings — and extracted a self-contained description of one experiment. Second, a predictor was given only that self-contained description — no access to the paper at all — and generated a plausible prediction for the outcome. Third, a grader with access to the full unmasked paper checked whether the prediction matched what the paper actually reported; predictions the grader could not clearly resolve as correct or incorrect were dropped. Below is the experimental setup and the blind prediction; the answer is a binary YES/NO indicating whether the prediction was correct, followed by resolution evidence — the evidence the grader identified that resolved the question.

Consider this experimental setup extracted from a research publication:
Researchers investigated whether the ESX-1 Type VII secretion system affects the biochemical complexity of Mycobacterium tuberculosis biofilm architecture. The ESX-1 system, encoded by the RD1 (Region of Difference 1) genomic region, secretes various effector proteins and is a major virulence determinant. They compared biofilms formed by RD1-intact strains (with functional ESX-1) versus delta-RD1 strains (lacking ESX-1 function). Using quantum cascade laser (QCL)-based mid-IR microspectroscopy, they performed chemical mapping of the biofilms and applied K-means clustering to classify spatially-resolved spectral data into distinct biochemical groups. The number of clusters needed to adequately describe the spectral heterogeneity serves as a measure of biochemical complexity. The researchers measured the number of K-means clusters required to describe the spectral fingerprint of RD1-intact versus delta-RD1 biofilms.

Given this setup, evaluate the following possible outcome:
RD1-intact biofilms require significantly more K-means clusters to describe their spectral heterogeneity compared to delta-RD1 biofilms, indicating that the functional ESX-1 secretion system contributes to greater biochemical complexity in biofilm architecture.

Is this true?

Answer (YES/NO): YES